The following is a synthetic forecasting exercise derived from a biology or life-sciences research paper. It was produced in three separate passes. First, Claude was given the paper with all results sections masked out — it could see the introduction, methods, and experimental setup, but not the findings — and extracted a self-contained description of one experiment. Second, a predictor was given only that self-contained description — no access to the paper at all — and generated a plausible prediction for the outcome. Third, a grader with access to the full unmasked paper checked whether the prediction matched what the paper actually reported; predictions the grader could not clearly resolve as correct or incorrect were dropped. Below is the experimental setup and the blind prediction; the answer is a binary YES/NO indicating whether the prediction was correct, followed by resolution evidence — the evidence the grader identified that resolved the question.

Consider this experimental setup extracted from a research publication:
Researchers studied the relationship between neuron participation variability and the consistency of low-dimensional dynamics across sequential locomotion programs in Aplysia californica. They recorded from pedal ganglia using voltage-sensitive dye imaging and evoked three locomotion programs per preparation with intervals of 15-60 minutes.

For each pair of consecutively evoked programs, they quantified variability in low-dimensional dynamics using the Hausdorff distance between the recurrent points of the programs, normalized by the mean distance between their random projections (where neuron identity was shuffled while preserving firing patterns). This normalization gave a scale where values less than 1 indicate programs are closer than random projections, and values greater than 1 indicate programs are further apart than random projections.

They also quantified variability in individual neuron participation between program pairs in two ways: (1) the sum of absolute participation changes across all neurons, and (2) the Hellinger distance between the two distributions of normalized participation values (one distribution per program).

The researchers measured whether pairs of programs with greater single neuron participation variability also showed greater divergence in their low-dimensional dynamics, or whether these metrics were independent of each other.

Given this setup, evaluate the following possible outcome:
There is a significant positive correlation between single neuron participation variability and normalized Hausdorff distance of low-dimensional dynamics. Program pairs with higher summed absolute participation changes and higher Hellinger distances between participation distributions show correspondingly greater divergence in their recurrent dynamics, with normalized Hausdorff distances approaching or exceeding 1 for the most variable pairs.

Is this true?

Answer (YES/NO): NO